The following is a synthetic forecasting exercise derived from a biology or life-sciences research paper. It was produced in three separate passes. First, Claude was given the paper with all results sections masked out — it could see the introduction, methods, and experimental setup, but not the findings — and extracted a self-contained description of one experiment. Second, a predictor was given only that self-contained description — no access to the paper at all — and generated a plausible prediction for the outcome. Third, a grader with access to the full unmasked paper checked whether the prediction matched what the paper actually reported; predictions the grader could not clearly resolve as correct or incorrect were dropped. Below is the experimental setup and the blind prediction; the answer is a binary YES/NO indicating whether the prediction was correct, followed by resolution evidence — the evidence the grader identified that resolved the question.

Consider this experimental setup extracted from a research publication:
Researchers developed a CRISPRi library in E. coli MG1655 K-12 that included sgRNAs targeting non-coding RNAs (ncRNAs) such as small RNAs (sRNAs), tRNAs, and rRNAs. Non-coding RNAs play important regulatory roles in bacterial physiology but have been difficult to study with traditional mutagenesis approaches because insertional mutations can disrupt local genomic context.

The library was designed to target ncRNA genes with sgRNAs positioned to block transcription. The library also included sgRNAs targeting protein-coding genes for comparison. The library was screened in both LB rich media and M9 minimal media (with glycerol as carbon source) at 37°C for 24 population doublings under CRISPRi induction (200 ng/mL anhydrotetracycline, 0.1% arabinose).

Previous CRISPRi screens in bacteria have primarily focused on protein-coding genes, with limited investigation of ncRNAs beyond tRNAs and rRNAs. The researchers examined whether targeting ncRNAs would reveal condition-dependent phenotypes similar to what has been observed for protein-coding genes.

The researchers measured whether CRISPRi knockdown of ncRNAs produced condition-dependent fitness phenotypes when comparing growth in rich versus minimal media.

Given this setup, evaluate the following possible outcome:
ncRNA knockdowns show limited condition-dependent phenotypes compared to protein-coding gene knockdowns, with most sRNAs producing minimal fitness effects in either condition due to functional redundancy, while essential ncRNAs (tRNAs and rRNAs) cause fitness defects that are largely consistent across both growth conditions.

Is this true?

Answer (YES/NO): NO